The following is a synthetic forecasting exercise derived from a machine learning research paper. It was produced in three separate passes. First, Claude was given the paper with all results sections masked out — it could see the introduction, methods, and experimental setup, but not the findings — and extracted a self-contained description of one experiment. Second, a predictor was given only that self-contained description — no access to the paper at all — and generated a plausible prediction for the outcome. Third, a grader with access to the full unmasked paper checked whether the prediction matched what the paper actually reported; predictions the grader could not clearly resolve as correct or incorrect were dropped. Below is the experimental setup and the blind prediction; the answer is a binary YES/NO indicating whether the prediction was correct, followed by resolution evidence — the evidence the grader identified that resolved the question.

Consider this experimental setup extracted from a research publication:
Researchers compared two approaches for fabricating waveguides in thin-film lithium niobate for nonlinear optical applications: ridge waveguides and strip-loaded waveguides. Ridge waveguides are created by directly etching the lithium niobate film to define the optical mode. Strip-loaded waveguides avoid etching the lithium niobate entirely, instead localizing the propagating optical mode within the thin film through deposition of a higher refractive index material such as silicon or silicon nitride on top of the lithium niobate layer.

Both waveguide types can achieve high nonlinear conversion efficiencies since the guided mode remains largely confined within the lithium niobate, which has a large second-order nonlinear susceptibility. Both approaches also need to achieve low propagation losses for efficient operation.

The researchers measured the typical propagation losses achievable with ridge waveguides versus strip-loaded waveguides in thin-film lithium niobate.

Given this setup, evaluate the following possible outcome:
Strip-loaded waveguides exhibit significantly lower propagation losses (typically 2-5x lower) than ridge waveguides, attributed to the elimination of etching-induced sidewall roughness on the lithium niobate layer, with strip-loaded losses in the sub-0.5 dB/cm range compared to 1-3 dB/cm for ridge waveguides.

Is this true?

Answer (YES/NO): NO